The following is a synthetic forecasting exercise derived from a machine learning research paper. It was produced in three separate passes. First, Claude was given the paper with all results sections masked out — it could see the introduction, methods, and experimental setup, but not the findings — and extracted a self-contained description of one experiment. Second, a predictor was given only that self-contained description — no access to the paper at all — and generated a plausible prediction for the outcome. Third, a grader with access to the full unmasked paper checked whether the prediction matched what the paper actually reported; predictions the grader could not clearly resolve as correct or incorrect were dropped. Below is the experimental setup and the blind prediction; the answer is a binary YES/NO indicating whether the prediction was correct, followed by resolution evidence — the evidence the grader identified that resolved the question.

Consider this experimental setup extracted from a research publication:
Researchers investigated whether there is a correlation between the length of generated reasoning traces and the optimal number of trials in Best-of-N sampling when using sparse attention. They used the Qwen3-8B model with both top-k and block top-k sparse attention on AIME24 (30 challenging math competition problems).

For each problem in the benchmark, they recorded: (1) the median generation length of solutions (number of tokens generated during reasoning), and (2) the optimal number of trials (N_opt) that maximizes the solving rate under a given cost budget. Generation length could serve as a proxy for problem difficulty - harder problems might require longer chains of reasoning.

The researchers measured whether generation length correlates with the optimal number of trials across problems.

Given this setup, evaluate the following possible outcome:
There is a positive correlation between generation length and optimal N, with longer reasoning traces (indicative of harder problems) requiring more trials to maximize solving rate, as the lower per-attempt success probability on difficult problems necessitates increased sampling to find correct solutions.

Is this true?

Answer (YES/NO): YES